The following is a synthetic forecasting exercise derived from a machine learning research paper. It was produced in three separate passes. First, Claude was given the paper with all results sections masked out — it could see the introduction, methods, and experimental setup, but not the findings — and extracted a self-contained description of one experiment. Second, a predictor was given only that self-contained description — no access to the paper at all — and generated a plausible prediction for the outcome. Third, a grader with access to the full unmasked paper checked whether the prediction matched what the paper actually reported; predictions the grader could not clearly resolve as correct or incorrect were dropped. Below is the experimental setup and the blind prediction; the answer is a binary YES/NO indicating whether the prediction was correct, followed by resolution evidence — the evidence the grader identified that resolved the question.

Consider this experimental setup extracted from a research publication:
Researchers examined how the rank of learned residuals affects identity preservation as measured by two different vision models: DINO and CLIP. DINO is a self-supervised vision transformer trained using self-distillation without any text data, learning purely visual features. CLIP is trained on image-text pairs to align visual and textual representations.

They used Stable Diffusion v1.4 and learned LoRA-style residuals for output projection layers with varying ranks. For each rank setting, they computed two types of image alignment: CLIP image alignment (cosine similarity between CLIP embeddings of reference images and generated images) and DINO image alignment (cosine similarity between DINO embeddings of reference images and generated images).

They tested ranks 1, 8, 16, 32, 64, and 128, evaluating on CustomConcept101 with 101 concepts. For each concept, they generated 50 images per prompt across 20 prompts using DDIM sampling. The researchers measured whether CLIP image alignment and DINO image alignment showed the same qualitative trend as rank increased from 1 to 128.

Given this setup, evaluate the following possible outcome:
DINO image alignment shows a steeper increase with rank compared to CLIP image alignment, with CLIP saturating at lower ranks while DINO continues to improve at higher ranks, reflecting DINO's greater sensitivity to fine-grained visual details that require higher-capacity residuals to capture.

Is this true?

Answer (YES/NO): NO